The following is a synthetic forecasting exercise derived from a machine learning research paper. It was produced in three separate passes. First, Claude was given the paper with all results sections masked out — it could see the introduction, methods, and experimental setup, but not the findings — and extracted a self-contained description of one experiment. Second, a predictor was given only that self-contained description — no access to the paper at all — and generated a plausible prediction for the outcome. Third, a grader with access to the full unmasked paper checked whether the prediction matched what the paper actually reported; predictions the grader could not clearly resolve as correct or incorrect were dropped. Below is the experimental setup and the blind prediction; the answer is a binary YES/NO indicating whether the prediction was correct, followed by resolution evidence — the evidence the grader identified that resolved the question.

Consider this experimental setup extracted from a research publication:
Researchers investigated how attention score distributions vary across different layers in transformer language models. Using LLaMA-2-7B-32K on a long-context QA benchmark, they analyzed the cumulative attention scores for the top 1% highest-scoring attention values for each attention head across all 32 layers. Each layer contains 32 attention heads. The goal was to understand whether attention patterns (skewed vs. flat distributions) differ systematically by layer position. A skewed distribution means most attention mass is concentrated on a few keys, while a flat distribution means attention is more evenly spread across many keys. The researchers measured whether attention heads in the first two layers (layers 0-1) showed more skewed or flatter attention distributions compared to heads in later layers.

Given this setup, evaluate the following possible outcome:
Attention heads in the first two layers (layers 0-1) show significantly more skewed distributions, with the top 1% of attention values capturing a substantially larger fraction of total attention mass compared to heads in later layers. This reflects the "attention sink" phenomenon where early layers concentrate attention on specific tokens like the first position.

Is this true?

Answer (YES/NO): NO